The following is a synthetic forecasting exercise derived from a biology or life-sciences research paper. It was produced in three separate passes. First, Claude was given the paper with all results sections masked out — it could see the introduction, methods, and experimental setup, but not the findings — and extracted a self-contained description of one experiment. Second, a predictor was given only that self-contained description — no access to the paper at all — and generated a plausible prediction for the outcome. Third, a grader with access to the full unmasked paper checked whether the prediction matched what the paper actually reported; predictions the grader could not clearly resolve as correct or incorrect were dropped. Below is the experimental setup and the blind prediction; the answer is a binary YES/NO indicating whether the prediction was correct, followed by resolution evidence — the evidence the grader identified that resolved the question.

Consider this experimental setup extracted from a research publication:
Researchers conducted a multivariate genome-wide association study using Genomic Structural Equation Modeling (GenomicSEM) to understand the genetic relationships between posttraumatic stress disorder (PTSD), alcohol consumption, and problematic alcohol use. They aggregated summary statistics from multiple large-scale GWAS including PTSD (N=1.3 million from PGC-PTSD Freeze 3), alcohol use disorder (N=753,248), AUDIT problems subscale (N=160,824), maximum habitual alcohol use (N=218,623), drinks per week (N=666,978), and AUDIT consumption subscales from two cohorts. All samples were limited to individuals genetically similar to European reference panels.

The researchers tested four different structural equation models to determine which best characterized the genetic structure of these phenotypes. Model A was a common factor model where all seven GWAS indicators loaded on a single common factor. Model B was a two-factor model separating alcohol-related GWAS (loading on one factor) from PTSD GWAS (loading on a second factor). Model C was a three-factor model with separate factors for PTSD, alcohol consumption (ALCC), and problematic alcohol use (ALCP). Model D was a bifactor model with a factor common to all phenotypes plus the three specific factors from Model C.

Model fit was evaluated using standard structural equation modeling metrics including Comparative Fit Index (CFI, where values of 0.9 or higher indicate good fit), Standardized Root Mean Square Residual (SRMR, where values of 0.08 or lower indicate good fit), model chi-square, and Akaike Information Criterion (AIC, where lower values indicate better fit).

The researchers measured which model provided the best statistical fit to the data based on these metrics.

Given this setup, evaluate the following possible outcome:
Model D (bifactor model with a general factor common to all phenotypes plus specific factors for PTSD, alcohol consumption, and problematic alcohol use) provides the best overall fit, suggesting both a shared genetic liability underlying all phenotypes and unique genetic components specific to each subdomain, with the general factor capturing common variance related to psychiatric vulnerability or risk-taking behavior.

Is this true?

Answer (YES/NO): NO